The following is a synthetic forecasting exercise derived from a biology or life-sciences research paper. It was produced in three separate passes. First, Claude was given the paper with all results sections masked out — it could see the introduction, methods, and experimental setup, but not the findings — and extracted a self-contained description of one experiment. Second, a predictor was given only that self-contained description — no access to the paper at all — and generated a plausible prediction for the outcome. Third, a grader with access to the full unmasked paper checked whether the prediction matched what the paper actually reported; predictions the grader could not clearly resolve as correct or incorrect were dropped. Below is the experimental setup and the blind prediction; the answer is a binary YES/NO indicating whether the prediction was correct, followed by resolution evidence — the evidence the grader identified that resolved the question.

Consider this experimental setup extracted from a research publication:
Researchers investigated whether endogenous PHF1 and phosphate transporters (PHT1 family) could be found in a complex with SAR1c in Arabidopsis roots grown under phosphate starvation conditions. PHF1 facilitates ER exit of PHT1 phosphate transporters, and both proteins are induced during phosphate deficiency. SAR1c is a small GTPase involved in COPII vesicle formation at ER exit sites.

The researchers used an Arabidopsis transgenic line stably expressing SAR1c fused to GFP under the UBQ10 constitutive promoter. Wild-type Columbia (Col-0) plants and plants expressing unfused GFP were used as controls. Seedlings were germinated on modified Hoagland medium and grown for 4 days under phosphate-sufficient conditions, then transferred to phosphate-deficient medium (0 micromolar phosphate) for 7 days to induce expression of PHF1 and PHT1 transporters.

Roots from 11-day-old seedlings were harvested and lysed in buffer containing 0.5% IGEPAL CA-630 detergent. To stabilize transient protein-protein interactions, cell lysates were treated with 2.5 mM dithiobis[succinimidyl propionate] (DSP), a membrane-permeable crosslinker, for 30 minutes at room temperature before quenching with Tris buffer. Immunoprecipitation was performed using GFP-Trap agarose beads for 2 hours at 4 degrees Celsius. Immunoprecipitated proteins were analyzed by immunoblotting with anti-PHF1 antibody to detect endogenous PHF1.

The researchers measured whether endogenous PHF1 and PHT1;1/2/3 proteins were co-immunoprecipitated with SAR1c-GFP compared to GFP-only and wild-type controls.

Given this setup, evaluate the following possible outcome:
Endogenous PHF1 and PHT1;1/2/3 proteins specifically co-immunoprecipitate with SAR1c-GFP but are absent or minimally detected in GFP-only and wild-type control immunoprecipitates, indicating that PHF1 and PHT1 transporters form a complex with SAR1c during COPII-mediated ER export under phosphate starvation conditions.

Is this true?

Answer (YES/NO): YES